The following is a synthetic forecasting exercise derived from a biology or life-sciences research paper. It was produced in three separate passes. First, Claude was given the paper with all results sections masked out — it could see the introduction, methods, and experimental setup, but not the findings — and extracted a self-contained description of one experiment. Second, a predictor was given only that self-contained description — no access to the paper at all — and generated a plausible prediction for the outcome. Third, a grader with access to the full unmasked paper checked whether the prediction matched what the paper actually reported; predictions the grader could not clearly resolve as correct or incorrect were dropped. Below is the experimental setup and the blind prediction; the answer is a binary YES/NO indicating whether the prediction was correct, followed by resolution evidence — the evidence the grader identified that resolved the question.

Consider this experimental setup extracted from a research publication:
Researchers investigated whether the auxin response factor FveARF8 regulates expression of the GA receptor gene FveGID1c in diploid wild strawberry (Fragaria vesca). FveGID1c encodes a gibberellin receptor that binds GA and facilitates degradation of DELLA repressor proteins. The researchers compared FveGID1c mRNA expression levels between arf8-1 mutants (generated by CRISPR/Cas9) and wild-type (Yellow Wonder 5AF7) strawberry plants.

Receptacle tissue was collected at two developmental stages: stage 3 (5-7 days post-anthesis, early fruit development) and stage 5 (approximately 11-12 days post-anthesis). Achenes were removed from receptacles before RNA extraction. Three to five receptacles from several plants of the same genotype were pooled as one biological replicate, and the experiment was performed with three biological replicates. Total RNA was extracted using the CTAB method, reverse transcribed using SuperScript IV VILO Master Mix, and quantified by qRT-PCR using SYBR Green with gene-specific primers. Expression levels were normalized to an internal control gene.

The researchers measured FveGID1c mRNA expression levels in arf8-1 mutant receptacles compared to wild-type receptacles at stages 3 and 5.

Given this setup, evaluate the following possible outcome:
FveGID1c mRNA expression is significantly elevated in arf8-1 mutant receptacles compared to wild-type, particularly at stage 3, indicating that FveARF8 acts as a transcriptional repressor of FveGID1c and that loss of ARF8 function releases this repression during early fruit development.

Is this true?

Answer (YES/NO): YES